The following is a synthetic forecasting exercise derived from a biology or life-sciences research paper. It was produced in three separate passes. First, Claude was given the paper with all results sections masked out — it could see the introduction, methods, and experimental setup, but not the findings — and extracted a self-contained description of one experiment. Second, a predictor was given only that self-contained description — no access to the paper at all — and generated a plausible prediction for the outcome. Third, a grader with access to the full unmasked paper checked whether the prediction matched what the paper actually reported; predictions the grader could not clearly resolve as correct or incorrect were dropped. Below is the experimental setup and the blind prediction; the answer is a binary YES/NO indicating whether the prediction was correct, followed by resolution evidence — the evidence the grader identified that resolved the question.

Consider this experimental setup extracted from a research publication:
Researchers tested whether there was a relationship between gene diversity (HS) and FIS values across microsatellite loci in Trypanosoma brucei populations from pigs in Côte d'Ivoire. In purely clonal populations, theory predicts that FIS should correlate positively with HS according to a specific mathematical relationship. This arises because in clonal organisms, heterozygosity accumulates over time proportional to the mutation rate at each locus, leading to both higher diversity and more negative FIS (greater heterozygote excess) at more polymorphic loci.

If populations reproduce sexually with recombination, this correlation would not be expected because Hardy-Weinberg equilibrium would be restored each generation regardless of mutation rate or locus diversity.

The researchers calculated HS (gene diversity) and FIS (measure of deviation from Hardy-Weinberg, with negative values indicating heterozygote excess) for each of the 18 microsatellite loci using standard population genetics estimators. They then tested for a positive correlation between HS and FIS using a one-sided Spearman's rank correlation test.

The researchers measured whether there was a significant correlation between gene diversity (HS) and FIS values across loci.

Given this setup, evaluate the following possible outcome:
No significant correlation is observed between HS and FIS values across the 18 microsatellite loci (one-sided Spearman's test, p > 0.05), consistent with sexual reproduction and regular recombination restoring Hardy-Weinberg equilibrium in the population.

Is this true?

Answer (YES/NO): NO